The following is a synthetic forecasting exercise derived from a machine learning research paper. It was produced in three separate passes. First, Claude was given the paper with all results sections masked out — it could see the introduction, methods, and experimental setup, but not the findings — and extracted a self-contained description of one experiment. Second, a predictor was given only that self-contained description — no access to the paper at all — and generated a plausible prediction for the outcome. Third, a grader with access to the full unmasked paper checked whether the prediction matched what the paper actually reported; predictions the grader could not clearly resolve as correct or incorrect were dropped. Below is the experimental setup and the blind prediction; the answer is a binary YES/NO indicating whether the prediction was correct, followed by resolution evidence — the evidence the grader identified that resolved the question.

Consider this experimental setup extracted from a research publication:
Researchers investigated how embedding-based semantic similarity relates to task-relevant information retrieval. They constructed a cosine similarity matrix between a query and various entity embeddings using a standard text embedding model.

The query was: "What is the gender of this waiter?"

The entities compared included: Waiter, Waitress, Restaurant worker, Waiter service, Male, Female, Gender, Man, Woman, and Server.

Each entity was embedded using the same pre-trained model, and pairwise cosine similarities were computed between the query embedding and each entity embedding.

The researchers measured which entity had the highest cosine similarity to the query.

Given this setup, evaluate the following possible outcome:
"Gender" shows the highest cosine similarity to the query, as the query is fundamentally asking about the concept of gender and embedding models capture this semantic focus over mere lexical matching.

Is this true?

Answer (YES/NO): NO